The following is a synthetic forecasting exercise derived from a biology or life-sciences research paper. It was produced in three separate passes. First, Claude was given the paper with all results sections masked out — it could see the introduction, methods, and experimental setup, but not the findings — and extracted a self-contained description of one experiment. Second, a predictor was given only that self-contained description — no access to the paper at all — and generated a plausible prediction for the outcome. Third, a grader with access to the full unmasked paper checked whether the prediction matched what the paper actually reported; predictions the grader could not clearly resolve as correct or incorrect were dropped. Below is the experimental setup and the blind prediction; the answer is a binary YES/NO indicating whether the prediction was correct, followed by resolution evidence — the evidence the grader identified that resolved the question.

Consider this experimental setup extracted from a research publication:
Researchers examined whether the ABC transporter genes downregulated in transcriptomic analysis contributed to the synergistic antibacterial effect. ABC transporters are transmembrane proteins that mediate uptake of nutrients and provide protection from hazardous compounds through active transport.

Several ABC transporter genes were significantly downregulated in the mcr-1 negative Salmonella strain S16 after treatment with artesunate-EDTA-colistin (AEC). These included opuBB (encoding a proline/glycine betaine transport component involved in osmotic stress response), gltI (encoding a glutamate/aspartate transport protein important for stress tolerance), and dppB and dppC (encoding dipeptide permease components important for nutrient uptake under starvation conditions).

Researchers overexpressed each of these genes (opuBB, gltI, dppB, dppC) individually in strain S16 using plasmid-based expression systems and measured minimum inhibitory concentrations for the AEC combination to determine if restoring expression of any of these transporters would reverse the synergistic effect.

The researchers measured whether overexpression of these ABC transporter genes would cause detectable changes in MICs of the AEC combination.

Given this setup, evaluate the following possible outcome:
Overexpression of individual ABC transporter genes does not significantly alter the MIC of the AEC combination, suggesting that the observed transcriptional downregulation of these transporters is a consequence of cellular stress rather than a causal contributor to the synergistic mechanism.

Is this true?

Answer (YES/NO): YES